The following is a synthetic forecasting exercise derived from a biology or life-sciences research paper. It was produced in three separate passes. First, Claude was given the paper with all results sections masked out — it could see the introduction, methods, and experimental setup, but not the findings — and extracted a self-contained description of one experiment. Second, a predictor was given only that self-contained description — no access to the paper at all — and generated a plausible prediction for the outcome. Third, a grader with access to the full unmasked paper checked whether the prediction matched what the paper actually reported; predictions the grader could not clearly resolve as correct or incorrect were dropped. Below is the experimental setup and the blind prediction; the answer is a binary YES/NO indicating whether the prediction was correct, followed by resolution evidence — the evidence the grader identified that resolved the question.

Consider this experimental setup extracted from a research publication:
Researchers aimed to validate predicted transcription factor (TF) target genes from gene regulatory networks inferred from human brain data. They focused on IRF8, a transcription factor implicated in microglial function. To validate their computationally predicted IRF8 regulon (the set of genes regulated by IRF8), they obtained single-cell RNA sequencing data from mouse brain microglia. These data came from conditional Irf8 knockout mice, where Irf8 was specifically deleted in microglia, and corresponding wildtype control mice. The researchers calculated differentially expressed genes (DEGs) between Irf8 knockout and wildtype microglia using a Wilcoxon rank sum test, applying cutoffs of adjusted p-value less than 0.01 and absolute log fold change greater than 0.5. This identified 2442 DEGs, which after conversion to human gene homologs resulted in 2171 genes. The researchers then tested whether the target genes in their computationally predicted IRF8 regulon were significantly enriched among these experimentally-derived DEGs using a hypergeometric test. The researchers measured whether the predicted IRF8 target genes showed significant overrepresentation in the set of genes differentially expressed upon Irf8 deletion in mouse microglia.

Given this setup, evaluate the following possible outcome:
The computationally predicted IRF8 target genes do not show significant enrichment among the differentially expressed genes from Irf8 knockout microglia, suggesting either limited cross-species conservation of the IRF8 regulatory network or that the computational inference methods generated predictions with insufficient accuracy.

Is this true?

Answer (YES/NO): NO